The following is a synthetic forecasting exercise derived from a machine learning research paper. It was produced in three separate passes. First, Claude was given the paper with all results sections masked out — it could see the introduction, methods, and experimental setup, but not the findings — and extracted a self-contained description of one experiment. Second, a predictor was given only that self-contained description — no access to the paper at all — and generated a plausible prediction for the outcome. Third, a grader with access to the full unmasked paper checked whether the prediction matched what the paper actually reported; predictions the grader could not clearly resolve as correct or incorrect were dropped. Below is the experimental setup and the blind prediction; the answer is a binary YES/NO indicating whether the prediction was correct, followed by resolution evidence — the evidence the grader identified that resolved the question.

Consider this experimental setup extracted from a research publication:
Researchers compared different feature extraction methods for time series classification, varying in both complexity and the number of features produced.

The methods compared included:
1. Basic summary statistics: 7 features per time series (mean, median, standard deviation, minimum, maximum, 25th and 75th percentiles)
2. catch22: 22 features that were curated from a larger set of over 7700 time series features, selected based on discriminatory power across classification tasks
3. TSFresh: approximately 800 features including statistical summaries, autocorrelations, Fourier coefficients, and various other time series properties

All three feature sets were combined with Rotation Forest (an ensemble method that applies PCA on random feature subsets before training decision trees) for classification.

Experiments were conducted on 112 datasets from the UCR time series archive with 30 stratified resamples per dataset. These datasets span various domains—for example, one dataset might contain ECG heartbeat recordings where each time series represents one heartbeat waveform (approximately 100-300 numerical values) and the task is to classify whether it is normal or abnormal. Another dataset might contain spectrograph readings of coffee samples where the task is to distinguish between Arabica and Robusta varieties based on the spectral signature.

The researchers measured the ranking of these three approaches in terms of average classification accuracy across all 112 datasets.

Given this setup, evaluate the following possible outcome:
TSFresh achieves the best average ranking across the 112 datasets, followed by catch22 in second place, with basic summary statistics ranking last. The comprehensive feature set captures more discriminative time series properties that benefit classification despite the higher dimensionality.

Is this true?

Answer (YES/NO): NO